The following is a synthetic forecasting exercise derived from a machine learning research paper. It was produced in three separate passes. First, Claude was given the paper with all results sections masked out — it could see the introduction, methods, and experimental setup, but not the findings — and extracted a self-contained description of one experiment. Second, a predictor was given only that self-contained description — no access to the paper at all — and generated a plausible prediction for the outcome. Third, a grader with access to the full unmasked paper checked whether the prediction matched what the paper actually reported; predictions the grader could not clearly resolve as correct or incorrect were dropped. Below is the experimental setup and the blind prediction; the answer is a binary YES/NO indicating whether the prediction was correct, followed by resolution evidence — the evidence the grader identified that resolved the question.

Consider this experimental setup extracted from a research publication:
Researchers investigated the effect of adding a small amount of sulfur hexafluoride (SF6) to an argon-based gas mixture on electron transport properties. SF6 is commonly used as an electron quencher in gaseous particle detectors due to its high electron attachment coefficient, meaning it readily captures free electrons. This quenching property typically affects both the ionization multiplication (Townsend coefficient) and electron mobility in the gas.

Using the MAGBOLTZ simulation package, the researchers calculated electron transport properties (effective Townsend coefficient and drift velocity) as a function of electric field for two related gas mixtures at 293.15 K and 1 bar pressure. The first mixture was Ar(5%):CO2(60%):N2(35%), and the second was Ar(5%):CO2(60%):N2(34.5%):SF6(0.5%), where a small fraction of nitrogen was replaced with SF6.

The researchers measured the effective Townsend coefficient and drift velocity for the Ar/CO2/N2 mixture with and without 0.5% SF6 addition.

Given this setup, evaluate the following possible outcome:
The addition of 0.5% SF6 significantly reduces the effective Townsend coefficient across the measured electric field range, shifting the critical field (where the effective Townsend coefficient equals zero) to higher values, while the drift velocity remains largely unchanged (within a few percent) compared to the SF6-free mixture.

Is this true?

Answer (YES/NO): NO